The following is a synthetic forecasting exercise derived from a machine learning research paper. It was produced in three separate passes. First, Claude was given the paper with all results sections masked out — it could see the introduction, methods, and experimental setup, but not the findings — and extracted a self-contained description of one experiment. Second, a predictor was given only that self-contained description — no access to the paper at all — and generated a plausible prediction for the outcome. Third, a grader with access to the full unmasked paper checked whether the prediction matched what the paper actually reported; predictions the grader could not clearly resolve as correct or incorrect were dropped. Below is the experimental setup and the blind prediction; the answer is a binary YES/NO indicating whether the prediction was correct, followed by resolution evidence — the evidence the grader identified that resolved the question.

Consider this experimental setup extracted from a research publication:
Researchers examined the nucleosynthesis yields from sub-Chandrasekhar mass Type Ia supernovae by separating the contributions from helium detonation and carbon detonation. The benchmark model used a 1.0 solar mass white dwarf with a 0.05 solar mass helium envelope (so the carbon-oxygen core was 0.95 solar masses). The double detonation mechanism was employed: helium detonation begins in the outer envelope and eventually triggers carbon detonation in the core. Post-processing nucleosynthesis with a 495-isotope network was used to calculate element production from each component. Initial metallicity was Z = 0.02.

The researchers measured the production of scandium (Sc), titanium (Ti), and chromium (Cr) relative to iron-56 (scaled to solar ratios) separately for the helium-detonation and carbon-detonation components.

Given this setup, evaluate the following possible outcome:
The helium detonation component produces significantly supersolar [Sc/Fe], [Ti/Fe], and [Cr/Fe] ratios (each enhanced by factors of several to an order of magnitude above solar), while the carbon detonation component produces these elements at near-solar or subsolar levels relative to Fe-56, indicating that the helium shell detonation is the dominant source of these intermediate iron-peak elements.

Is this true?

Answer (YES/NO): NO